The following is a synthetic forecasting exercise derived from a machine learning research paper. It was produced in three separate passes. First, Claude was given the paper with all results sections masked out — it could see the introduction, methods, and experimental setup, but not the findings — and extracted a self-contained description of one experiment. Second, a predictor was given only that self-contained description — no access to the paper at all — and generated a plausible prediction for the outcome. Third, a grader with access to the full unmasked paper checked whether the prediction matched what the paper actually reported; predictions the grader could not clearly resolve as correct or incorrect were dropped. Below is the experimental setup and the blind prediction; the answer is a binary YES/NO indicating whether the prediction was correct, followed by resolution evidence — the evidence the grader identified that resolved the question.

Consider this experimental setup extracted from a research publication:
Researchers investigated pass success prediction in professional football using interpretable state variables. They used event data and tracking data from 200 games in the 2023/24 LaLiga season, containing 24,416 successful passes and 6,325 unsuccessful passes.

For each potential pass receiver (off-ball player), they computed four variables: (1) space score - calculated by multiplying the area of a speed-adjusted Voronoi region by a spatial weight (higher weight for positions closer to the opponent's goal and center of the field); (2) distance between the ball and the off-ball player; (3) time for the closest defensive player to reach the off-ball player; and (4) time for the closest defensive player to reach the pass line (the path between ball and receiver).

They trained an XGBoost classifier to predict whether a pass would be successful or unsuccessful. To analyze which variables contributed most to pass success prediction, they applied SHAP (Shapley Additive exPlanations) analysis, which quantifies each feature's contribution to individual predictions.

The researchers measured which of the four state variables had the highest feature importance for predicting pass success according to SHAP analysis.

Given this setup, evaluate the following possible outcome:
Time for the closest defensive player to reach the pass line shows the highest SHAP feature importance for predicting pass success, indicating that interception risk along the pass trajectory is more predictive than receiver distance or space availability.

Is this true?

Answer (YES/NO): NO